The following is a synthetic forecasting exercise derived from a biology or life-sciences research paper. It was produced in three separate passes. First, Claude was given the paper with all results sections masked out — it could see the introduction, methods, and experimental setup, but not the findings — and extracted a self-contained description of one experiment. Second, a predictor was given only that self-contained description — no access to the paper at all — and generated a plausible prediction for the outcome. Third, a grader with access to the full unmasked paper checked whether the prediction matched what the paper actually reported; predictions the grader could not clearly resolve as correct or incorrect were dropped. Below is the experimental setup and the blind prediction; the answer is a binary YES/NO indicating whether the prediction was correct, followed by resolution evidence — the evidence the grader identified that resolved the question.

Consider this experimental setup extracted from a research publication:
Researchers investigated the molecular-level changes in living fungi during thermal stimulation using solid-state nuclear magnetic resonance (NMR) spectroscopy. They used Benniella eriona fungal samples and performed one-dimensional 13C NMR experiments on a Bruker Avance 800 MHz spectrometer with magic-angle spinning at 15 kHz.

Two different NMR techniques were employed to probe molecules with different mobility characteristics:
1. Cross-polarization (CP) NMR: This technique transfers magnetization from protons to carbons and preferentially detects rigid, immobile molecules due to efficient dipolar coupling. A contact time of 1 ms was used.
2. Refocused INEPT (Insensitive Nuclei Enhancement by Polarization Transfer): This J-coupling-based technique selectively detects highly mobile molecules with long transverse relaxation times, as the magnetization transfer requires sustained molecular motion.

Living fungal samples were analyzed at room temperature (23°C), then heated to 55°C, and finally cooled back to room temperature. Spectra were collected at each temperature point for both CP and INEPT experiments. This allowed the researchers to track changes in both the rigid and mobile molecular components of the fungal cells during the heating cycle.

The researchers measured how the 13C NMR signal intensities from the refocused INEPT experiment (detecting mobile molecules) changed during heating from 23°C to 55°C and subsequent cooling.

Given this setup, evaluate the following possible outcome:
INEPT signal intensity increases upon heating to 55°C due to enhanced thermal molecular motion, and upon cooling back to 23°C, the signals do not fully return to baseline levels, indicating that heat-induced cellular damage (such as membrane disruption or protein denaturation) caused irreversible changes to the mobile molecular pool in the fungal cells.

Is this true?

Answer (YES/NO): NO